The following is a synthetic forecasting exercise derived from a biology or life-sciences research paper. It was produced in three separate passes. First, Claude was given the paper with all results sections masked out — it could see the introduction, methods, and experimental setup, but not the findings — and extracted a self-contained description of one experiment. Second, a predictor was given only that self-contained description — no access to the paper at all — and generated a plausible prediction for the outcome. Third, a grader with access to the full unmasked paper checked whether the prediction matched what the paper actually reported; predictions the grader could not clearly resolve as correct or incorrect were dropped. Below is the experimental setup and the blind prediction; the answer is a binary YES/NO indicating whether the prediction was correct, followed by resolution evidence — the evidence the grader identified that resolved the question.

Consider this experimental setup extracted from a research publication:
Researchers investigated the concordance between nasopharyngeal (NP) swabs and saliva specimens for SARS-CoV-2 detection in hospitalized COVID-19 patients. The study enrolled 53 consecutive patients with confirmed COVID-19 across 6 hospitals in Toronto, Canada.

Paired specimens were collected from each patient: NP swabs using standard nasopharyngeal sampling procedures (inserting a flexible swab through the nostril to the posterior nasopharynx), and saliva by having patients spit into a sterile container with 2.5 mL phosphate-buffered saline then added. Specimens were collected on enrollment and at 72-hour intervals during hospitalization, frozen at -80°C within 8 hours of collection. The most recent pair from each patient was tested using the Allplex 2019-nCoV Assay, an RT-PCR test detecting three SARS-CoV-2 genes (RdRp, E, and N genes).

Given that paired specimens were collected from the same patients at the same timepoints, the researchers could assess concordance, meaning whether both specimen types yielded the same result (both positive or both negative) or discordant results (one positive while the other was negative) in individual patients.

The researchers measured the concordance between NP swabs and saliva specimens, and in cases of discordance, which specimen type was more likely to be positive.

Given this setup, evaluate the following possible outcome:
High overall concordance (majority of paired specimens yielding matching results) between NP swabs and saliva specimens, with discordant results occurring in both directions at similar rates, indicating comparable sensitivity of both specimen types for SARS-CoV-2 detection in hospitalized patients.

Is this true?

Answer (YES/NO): NO